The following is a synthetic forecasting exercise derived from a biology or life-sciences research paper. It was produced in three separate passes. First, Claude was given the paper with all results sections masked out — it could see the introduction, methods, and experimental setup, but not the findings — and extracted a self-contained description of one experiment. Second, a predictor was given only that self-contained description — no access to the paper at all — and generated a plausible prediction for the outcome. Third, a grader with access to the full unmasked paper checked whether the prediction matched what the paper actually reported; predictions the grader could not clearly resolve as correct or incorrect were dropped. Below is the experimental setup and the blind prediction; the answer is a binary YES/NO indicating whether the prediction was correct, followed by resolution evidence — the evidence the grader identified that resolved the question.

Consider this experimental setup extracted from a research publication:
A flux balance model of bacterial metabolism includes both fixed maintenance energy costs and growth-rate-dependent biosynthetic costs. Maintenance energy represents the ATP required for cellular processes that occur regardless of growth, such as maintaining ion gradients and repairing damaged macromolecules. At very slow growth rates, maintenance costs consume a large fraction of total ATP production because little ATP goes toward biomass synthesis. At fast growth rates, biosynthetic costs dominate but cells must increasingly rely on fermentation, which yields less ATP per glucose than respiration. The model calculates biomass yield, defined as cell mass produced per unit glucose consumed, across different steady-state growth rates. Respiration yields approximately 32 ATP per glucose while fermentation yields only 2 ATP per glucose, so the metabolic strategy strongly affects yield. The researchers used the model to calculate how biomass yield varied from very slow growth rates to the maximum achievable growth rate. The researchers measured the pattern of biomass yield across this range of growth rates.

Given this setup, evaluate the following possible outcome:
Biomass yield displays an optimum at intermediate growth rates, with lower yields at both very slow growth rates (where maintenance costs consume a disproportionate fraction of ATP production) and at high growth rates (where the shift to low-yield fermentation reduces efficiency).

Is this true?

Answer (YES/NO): YES